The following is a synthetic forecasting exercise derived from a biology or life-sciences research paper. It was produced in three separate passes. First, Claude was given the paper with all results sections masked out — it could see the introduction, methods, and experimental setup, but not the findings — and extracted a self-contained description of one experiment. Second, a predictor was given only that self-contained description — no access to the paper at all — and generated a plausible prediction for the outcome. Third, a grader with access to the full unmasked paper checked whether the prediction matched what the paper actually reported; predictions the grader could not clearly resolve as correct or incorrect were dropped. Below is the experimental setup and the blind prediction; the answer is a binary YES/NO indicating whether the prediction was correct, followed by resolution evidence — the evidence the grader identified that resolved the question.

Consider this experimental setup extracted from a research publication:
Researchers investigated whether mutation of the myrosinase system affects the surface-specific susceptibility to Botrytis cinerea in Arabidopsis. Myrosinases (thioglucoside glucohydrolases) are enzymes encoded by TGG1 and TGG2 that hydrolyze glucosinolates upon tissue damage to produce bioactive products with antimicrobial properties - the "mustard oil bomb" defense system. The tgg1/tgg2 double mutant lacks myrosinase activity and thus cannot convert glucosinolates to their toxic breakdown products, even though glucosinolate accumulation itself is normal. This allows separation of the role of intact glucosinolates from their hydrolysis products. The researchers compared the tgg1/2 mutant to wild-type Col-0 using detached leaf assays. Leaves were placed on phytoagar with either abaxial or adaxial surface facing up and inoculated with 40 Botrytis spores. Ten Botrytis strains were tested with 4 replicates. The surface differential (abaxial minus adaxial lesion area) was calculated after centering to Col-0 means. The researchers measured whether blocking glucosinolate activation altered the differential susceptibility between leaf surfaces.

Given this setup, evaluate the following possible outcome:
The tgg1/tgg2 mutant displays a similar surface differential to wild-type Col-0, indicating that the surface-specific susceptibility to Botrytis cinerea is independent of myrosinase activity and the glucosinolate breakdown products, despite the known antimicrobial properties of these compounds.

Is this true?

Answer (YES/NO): NO